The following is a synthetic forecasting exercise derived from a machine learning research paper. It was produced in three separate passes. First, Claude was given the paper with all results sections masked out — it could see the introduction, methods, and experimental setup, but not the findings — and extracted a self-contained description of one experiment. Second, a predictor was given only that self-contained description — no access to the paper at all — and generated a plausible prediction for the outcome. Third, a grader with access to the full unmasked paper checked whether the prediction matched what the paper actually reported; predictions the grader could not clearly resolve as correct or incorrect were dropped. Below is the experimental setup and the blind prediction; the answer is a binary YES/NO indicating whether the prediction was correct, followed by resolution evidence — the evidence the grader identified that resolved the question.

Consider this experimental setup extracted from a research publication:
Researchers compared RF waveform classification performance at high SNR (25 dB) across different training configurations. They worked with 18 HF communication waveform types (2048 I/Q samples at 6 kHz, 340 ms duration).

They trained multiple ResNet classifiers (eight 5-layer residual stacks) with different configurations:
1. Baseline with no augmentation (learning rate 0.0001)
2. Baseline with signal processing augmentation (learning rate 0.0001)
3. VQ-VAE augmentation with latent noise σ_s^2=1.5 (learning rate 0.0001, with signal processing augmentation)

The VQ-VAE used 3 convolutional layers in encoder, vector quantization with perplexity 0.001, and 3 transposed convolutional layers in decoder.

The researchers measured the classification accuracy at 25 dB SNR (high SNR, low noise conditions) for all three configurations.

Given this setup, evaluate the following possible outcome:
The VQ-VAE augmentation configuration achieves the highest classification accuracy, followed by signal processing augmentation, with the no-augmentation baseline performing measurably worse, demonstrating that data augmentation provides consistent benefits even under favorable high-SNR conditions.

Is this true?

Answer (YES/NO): NO